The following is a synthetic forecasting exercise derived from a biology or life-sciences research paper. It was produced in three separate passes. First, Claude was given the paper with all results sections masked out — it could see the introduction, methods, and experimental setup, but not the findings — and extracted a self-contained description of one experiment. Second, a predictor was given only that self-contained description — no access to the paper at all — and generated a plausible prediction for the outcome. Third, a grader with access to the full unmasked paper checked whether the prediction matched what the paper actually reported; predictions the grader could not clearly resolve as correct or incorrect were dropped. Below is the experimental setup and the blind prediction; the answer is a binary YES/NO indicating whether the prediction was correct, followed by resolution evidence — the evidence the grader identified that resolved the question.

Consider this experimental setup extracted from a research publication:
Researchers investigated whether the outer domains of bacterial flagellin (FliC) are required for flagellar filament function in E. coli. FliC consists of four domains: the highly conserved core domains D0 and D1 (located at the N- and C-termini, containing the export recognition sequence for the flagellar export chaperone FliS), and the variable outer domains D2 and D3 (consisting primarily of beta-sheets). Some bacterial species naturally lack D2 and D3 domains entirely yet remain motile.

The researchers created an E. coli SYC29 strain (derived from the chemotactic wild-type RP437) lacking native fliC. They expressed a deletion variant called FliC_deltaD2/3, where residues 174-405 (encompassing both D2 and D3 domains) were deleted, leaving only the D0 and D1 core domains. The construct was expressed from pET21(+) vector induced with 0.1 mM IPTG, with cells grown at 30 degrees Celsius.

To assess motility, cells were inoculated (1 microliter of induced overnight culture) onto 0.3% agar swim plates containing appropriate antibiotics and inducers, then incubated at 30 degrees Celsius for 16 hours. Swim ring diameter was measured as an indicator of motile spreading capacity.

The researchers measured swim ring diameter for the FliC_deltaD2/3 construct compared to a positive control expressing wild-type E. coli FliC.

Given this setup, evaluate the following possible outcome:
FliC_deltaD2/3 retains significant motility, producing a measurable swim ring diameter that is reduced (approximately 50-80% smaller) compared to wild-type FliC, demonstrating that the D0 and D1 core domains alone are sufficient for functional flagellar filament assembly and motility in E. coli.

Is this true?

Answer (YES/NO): YES